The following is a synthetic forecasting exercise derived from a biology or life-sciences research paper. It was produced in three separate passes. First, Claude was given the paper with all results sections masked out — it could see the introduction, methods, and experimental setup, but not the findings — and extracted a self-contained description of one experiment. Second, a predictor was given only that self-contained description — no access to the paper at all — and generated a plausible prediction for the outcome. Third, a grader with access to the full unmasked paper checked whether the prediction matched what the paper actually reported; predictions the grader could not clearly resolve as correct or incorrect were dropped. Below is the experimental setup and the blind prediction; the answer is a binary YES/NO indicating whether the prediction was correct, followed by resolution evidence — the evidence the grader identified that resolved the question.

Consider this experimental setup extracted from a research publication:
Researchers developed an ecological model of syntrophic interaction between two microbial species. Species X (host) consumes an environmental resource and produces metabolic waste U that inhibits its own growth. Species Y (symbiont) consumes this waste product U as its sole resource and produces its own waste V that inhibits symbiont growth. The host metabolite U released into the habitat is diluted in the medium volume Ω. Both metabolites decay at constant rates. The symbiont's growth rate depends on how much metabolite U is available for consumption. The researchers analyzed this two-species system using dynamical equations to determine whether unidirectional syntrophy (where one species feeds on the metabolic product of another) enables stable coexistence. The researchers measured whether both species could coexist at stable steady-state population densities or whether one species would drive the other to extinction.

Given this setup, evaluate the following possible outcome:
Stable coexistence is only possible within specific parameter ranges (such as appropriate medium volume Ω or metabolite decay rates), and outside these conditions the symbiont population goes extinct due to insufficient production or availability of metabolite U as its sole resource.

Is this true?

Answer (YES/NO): NO